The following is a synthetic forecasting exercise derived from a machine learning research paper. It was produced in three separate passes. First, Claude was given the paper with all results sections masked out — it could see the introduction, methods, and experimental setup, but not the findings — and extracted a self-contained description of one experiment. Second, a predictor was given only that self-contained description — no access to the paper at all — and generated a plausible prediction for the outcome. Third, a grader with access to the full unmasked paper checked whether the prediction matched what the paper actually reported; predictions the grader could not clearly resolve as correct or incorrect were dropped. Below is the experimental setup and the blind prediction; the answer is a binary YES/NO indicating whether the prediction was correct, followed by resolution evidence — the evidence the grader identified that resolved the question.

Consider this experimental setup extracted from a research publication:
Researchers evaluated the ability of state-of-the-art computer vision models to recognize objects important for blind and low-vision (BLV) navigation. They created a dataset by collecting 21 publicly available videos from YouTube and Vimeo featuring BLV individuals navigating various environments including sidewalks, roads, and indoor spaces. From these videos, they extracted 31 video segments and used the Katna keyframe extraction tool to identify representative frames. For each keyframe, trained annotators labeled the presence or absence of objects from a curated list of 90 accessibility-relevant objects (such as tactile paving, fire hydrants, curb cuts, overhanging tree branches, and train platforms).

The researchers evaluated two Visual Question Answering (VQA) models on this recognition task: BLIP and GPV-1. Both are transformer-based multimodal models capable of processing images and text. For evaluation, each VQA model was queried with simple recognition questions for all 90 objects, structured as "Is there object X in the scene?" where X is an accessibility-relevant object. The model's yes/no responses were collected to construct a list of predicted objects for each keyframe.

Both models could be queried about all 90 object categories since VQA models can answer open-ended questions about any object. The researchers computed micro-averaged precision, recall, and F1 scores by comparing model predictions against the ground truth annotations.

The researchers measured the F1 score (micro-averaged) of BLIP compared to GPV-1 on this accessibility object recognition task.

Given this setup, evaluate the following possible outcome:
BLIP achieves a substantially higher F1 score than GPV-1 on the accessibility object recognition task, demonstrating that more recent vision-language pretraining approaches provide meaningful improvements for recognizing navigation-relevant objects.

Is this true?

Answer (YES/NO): YES